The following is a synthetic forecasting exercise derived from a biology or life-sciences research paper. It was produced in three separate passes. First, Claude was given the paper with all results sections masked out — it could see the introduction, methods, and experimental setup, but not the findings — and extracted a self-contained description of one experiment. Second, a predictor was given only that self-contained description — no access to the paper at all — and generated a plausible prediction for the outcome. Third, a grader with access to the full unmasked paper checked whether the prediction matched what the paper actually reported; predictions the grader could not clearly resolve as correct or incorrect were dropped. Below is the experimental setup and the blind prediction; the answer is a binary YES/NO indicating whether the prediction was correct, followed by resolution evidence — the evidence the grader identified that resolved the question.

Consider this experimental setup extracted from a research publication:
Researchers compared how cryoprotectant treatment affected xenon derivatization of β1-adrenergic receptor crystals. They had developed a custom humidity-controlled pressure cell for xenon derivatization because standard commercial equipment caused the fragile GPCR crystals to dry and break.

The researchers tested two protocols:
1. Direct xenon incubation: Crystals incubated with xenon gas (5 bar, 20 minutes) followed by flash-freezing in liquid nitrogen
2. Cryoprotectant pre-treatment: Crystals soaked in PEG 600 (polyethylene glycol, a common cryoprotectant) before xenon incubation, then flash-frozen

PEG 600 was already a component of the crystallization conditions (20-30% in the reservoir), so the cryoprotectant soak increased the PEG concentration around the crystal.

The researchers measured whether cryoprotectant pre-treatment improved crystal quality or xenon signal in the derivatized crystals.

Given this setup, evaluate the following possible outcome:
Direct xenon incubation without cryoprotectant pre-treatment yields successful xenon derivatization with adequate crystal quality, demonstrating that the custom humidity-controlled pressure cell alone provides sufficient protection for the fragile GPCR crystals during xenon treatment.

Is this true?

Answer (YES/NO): YES